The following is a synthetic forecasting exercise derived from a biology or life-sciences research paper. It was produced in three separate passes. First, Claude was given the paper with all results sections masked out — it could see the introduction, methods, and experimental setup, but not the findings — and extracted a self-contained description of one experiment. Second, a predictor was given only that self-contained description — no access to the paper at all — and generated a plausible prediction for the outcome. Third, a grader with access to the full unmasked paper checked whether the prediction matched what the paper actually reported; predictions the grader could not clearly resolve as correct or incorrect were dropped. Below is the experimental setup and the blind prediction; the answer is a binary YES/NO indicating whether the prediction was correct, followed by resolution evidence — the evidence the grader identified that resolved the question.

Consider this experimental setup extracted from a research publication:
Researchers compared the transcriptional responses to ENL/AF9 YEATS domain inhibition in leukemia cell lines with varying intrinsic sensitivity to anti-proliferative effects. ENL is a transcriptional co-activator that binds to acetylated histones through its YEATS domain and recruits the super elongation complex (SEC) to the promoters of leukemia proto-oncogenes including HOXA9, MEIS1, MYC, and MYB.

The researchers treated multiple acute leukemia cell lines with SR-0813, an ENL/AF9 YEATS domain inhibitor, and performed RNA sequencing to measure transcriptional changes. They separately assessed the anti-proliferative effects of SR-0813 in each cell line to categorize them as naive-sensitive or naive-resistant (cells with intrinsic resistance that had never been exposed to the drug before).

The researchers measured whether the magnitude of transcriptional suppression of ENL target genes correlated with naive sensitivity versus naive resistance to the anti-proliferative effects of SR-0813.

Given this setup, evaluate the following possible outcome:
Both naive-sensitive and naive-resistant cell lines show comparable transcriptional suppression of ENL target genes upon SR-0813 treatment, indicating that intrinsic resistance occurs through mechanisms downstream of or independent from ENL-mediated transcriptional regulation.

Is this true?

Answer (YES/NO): YES